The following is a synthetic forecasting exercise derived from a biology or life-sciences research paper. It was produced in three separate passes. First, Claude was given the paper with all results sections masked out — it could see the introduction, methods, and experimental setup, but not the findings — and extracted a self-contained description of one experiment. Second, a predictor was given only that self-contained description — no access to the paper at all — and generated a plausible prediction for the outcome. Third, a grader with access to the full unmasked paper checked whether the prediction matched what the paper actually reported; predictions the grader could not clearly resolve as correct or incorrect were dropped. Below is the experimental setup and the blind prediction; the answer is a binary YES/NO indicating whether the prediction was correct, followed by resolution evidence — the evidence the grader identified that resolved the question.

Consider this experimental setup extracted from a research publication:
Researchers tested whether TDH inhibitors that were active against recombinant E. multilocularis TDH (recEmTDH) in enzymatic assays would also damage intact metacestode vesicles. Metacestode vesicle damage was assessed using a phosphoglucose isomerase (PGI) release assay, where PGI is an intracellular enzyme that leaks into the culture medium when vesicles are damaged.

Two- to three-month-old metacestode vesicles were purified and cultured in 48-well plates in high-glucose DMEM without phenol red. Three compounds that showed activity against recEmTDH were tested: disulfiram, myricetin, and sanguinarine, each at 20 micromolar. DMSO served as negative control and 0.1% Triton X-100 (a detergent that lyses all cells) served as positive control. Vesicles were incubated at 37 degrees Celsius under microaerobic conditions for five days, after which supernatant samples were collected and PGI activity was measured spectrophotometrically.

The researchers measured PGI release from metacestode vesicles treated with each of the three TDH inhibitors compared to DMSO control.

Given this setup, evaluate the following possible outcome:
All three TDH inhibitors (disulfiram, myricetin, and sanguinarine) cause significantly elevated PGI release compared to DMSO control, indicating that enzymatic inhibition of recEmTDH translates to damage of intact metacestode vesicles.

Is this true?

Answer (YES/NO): NO